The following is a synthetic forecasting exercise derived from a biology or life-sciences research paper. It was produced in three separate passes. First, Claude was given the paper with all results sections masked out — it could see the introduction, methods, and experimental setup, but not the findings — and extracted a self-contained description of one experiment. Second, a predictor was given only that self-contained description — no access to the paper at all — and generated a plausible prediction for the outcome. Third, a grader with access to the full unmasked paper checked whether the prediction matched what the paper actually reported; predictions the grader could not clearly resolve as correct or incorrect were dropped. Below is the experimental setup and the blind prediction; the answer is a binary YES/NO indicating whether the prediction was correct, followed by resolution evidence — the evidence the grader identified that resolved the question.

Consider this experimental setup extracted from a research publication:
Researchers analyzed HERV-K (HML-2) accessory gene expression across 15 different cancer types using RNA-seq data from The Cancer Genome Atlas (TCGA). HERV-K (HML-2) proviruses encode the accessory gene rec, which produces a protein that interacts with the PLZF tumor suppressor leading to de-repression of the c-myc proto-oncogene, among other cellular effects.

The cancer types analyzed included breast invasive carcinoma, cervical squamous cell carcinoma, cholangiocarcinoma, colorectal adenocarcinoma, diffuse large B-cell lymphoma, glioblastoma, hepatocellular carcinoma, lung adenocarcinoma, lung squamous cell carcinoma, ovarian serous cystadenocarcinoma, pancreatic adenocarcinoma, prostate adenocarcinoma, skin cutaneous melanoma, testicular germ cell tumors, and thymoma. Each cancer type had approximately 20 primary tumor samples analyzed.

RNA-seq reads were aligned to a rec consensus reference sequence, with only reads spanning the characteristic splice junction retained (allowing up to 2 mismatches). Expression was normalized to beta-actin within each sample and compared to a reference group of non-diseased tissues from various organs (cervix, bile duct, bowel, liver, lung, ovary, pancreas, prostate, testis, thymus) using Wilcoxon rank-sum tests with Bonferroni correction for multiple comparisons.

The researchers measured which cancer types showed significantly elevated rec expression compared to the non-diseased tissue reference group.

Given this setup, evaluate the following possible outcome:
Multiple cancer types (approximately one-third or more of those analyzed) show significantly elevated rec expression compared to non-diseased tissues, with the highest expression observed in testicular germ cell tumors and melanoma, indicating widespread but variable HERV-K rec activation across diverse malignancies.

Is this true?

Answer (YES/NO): NO